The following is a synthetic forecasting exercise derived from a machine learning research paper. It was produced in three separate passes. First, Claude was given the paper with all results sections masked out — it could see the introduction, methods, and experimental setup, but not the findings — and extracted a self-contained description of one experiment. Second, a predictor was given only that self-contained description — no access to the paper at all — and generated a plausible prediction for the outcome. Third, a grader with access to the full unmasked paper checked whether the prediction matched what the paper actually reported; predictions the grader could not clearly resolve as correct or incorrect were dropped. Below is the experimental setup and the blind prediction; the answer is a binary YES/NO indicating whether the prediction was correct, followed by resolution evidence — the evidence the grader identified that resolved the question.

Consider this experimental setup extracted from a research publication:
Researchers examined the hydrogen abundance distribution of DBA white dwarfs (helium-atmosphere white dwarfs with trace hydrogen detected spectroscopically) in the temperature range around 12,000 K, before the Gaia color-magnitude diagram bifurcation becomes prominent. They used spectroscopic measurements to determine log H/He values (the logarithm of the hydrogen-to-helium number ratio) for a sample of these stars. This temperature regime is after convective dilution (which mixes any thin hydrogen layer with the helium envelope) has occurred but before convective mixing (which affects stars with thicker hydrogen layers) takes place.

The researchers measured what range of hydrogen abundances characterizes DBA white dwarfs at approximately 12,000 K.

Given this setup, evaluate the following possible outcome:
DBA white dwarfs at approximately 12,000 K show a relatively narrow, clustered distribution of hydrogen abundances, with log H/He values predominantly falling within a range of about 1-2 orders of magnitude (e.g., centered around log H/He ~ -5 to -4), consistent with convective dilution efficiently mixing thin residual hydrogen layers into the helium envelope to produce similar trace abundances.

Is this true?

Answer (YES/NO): NO